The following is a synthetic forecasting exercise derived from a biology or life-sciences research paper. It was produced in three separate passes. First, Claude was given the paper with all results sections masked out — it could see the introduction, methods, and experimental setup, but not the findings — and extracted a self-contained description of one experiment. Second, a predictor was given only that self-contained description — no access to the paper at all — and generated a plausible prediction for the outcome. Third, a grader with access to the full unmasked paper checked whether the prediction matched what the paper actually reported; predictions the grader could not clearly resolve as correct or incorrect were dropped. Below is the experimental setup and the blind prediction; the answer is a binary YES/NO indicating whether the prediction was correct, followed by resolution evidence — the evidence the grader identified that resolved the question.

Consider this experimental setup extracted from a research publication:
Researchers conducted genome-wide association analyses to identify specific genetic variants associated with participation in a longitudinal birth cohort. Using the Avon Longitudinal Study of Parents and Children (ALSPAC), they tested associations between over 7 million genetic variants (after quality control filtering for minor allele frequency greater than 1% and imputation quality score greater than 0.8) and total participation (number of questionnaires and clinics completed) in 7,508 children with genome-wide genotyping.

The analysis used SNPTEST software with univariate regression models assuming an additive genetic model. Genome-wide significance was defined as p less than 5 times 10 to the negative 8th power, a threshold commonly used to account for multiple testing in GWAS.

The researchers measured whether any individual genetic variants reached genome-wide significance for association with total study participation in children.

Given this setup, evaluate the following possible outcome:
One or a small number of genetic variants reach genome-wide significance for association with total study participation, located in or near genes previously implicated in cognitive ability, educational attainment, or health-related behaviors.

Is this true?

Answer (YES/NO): NO